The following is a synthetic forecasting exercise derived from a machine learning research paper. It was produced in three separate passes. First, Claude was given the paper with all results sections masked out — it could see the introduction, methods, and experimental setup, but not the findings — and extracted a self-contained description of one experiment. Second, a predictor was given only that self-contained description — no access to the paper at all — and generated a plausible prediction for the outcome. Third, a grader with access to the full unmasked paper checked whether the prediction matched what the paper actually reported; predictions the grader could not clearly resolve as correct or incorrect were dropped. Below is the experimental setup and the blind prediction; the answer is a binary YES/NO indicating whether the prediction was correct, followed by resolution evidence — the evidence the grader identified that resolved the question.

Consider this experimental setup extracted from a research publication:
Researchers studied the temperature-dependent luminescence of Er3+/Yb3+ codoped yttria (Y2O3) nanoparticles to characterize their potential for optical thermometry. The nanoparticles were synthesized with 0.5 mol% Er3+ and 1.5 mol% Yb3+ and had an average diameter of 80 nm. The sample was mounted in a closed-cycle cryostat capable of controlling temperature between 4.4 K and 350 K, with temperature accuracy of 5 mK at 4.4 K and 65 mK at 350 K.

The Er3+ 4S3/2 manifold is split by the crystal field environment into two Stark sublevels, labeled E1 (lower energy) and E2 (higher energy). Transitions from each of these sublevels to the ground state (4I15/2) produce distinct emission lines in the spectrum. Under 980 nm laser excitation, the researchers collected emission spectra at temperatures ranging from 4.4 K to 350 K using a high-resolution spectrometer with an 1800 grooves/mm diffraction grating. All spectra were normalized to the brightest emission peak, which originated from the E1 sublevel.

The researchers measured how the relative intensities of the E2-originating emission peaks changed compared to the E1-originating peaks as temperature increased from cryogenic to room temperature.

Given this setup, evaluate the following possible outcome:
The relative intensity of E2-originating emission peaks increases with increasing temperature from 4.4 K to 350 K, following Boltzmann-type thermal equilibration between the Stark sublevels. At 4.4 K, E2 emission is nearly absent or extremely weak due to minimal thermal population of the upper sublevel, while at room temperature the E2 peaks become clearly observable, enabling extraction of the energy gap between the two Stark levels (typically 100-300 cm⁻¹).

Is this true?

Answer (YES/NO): NO